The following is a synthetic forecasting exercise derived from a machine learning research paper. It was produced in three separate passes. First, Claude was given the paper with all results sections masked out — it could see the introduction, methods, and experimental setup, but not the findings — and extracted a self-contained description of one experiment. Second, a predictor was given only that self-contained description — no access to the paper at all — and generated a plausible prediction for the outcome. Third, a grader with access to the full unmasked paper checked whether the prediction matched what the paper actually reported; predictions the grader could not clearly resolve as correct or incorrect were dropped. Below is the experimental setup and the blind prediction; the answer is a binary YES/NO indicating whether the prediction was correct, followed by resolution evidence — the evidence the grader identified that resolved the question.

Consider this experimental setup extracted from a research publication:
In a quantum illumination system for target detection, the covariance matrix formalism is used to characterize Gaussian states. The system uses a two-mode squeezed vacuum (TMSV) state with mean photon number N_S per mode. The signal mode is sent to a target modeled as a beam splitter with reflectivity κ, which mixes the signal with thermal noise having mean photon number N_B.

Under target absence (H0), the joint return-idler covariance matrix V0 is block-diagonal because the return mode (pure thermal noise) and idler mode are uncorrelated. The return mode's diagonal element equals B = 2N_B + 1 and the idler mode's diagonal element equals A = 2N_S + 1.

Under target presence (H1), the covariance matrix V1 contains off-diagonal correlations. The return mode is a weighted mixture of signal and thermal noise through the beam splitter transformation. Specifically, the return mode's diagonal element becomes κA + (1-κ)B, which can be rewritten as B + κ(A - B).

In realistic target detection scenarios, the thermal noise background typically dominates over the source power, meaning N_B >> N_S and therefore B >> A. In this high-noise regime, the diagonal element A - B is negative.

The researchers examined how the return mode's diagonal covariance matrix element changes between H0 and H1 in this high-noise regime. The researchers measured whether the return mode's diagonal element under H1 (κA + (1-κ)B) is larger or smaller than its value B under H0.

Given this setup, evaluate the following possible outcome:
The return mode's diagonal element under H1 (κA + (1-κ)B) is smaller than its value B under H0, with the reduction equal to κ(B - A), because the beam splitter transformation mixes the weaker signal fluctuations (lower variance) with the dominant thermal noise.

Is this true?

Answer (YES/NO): YES